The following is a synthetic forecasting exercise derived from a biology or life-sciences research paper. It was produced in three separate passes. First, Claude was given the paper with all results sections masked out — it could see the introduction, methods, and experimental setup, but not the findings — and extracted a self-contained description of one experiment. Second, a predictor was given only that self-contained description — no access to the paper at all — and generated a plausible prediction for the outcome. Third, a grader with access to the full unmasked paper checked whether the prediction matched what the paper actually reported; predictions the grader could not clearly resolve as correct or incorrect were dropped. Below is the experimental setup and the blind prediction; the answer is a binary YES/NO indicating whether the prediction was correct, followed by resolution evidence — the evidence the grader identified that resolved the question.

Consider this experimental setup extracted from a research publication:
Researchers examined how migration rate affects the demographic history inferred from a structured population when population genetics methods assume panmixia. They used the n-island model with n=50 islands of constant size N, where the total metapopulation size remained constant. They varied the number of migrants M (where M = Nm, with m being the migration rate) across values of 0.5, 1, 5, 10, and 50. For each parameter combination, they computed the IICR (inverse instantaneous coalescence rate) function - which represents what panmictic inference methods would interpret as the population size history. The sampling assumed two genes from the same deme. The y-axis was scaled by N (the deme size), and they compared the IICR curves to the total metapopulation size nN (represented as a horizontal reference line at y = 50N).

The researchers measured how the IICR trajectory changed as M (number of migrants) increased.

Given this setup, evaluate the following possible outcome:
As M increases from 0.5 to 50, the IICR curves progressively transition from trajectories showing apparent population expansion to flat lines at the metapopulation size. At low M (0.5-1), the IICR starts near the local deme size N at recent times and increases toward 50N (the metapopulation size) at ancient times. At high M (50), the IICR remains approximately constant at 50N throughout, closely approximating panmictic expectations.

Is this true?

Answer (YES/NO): NO